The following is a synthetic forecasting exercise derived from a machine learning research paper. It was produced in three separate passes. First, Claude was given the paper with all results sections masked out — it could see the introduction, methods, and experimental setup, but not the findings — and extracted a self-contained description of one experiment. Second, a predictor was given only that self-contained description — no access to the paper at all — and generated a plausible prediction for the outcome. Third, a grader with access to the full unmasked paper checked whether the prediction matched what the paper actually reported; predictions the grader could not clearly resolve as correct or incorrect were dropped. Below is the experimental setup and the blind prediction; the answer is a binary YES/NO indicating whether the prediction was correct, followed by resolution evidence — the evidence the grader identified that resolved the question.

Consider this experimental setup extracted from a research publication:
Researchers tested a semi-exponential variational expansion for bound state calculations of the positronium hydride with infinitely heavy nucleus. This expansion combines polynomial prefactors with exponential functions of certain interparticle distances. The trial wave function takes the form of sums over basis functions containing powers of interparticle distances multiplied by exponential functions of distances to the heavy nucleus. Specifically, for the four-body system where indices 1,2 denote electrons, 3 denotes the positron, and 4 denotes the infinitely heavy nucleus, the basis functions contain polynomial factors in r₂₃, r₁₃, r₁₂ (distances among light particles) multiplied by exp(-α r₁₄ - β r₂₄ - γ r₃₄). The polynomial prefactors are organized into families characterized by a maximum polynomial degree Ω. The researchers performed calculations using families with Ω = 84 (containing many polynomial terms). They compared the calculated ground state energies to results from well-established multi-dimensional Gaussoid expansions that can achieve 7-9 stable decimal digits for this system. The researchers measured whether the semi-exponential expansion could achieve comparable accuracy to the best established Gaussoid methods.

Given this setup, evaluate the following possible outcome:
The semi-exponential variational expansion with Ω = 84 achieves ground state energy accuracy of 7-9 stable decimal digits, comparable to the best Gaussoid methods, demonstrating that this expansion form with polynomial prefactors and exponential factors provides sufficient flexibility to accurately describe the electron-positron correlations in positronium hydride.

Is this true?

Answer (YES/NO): NO